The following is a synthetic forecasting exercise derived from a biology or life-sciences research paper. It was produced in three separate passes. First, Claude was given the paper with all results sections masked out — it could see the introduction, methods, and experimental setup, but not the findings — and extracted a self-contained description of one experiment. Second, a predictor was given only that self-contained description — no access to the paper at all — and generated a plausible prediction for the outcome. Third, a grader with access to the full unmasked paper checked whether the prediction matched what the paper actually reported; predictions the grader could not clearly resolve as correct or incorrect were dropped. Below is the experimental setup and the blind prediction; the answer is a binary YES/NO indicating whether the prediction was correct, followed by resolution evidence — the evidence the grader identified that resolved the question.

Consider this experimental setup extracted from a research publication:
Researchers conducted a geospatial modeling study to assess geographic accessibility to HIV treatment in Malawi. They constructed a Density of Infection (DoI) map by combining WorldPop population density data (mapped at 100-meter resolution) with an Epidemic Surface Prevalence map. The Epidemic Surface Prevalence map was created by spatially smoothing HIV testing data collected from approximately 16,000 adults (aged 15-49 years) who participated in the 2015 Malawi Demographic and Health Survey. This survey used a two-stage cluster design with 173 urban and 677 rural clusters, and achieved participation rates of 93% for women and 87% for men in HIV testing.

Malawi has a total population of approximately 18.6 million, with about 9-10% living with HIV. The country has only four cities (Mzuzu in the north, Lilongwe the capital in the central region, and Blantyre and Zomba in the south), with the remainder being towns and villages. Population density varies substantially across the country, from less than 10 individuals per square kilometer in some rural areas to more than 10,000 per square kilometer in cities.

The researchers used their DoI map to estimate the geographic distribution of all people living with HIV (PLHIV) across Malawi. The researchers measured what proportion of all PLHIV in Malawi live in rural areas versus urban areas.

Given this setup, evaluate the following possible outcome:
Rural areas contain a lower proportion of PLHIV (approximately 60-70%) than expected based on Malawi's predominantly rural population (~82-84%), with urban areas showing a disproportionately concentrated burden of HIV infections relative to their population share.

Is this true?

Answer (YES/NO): NO